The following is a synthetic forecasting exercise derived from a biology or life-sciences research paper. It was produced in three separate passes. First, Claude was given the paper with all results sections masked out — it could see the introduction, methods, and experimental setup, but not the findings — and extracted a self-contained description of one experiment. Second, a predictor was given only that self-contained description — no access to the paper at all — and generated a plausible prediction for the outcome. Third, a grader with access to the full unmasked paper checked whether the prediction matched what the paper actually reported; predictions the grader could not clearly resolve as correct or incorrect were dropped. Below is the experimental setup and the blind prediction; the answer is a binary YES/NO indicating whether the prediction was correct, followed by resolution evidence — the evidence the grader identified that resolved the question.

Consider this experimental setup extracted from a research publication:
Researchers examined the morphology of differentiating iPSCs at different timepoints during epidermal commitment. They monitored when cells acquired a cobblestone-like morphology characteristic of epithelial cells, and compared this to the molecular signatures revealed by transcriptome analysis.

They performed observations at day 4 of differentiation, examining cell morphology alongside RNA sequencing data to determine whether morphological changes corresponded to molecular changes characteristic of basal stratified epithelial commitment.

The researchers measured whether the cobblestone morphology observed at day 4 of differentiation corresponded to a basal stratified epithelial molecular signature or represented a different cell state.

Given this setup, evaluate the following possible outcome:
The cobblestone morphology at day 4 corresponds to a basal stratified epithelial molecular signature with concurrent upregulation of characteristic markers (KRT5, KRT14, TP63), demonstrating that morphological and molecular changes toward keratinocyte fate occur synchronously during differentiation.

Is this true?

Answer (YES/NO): NO